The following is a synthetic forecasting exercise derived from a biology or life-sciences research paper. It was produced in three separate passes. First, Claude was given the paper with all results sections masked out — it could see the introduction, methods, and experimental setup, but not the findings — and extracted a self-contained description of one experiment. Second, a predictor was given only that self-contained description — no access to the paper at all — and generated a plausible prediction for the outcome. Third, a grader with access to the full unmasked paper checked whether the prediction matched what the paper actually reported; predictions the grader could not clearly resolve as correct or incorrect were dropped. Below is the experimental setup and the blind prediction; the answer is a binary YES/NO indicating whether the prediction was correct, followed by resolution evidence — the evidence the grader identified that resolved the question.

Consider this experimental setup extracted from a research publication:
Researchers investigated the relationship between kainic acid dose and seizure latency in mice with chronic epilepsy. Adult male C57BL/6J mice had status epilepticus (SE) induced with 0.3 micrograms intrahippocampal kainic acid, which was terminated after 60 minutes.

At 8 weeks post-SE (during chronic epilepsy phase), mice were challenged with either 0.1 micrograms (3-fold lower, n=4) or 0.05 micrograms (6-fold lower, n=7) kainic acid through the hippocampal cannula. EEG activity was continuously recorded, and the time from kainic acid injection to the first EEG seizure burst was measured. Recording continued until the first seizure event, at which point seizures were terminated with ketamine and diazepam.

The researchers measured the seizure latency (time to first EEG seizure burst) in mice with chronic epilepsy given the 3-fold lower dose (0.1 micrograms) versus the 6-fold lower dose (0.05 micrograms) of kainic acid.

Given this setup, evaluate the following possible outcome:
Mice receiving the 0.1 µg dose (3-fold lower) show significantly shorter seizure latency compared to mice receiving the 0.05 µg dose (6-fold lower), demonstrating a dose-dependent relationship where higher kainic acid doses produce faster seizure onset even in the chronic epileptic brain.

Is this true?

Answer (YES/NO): YES